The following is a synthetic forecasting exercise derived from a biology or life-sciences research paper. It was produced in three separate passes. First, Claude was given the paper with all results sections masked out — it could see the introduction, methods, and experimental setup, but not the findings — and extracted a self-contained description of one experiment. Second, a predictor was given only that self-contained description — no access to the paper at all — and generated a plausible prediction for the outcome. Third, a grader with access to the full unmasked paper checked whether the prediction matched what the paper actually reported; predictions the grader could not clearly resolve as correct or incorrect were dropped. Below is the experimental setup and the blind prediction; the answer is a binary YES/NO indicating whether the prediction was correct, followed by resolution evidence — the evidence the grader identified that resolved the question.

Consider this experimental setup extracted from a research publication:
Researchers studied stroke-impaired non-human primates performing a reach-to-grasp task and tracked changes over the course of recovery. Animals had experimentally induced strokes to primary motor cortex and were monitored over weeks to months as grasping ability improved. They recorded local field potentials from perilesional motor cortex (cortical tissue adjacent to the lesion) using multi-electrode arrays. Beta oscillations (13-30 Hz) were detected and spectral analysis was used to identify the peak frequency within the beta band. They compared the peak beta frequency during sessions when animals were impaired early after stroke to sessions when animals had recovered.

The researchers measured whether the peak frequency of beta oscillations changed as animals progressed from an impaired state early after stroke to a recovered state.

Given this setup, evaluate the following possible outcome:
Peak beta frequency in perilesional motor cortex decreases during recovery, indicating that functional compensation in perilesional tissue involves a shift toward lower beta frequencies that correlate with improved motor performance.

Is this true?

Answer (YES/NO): NO